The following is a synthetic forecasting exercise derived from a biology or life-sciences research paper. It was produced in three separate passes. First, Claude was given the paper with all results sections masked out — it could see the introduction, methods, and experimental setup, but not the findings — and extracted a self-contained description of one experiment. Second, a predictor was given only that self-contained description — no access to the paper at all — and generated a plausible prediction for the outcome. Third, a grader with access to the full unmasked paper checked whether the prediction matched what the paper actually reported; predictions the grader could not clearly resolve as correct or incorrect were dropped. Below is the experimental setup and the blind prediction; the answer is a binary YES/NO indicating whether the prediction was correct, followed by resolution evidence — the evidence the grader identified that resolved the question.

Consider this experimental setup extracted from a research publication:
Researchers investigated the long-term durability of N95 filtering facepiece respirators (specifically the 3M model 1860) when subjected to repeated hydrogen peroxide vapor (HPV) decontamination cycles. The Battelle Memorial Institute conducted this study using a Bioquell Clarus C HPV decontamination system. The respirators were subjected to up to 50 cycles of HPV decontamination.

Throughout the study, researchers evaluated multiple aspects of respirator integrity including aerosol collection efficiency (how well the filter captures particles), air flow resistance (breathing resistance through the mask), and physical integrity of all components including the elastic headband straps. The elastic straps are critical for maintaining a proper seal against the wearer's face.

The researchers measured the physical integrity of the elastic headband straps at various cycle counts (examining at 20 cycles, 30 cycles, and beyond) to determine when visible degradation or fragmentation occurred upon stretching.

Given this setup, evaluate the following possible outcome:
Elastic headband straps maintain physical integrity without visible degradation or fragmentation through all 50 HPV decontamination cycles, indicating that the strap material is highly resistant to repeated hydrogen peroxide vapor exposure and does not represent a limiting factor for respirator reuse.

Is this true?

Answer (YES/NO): NO